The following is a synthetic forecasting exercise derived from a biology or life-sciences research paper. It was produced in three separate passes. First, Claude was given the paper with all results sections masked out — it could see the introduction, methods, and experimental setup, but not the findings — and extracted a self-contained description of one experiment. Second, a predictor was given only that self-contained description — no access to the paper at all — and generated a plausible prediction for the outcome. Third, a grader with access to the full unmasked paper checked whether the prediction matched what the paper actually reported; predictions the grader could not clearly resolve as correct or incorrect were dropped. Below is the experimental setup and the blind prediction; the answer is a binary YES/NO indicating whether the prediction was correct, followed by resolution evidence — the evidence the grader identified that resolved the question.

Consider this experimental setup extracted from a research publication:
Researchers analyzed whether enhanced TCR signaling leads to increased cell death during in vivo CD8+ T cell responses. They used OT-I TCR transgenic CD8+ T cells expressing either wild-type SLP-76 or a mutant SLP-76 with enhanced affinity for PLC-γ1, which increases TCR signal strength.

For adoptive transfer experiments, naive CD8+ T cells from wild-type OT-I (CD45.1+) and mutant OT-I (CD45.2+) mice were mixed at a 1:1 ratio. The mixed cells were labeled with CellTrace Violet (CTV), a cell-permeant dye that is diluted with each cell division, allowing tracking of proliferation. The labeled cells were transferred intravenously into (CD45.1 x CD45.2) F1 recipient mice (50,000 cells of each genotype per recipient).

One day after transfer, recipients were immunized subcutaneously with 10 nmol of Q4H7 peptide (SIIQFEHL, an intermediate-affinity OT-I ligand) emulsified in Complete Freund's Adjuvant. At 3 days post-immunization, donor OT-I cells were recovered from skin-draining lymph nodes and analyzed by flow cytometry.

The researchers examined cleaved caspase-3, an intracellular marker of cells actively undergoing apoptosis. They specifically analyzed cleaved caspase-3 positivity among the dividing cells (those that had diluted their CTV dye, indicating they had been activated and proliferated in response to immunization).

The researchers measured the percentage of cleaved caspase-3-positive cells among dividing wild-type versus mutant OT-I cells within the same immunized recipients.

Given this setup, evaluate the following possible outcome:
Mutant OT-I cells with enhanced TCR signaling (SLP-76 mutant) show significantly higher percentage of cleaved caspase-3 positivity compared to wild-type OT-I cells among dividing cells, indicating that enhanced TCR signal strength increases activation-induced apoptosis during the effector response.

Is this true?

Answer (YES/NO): YES